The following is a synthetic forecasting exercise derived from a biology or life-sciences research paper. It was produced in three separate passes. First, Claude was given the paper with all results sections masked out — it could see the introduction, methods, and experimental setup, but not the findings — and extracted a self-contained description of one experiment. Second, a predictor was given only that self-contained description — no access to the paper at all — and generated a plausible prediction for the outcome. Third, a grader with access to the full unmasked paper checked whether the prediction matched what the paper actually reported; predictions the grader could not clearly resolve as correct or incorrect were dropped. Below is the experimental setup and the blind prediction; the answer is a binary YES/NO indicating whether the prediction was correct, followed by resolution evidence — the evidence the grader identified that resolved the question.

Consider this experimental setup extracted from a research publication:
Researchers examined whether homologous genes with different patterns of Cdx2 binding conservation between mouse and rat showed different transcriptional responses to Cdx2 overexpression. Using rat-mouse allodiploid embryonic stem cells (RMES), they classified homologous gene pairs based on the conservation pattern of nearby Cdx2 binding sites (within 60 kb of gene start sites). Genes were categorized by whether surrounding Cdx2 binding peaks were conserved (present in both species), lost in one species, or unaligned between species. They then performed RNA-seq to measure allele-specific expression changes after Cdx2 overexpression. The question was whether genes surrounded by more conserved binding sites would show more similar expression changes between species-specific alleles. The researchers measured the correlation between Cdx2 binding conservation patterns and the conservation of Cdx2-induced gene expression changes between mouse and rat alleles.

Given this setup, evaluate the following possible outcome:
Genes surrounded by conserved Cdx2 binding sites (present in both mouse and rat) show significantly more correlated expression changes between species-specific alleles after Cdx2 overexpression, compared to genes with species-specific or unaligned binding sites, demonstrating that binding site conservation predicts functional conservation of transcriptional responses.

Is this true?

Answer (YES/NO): NO